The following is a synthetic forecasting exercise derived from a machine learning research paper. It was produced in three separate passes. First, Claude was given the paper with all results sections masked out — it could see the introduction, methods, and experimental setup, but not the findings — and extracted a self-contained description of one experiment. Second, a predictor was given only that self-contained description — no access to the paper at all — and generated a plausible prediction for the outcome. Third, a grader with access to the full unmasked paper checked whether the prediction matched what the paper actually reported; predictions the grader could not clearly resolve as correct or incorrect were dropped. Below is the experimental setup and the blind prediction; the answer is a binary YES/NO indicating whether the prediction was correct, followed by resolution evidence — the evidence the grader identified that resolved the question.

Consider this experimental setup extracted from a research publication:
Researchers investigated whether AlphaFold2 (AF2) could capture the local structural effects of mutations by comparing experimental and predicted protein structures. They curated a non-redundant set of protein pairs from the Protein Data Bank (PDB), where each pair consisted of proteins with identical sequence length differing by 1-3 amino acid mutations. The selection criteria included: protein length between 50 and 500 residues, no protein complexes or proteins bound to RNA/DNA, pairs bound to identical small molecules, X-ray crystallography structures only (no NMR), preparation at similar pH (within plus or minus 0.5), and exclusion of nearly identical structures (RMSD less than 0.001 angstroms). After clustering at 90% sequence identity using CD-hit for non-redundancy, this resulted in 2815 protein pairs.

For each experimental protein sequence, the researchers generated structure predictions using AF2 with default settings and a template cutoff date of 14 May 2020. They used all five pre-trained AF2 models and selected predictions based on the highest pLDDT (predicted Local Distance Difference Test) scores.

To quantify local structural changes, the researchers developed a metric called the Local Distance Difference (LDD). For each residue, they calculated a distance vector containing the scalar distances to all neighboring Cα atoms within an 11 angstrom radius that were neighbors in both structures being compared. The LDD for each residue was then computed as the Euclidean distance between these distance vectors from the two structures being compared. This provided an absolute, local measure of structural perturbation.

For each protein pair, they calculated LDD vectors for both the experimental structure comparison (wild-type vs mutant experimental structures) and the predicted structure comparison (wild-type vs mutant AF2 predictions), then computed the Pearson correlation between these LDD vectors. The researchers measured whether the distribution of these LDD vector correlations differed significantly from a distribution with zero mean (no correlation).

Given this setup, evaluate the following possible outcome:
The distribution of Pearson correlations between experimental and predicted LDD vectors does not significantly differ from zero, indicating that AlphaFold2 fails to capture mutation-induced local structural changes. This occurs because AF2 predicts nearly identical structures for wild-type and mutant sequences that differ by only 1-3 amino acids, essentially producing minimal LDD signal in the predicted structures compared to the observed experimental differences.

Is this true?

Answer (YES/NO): NO